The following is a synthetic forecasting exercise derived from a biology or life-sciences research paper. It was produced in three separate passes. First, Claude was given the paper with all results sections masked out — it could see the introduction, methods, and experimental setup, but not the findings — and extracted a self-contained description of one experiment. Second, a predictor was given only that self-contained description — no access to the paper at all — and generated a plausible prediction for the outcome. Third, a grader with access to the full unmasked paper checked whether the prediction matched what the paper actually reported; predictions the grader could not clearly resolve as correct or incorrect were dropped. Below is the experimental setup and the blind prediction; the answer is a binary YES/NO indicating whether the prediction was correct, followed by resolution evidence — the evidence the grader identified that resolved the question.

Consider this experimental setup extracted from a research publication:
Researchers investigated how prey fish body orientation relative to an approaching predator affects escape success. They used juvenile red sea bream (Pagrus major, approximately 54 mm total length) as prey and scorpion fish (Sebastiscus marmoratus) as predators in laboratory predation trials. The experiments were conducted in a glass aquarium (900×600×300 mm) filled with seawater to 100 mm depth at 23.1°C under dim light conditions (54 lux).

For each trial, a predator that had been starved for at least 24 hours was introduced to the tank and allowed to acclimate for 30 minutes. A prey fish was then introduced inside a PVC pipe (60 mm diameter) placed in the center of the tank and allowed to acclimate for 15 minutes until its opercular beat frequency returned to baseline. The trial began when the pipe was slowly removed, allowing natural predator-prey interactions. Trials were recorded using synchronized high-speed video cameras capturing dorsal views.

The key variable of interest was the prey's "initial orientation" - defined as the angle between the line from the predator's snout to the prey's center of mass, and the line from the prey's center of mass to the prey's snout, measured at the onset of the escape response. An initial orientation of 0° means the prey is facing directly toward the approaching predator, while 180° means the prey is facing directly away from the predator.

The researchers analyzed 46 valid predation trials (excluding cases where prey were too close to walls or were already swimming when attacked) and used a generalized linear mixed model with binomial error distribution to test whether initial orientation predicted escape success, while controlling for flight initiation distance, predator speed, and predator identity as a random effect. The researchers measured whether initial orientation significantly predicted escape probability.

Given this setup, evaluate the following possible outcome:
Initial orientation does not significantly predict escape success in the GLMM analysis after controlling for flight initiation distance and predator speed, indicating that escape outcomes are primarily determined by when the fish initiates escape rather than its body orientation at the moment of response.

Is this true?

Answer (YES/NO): NO